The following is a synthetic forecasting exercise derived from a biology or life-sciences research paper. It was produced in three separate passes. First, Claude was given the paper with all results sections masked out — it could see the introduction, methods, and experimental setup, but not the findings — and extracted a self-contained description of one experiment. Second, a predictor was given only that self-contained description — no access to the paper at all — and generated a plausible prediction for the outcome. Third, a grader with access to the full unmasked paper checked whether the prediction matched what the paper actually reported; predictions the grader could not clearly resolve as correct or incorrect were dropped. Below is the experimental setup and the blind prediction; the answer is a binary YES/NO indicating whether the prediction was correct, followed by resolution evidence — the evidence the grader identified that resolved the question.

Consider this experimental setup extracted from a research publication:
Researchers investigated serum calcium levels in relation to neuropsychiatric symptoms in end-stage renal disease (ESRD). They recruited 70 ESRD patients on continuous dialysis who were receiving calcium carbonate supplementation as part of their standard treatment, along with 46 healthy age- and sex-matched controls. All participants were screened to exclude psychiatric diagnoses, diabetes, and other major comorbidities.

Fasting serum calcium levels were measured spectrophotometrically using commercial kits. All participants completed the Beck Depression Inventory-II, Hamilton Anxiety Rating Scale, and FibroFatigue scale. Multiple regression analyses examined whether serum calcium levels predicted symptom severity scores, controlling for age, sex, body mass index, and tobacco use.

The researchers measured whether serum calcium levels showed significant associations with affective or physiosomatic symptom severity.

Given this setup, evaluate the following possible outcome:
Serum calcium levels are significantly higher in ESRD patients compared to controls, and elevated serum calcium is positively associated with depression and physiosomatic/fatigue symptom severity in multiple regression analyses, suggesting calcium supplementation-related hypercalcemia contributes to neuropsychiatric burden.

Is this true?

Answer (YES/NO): NO